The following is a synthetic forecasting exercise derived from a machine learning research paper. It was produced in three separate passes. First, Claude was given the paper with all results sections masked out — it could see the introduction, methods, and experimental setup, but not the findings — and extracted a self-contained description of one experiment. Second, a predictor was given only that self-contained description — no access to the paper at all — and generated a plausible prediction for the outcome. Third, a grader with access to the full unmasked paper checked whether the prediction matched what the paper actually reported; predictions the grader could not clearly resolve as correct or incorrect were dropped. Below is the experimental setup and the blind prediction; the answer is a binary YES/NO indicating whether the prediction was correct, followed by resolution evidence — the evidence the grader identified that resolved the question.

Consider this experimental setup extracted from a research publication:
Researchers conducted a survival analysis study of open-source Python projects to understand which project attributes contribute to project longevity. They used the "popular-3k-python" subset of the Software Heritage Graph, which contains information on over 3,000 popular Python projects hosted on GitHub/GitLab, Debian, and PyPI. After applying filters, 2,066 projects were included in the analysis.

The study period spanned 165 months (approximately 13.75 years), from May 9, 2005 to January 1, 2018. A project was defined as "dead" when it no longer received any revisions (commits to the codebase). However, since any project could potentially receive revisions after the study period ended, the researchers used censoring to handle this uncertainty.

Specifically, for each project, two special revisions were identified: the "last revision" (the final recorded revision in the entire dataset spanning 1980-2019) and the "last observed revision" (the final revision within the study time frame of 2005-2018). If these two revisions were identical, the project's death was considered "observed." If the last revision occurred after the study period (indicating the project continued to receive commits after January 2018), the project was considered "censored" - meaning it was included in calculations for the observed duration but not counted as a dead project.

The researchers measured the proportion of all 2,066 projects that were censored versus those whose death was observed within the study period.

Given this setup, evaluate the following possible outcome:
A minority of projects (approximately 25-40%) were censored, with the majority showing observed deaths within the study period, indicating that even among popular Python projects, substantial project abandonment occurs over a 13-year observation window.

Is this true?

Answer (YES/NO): NO